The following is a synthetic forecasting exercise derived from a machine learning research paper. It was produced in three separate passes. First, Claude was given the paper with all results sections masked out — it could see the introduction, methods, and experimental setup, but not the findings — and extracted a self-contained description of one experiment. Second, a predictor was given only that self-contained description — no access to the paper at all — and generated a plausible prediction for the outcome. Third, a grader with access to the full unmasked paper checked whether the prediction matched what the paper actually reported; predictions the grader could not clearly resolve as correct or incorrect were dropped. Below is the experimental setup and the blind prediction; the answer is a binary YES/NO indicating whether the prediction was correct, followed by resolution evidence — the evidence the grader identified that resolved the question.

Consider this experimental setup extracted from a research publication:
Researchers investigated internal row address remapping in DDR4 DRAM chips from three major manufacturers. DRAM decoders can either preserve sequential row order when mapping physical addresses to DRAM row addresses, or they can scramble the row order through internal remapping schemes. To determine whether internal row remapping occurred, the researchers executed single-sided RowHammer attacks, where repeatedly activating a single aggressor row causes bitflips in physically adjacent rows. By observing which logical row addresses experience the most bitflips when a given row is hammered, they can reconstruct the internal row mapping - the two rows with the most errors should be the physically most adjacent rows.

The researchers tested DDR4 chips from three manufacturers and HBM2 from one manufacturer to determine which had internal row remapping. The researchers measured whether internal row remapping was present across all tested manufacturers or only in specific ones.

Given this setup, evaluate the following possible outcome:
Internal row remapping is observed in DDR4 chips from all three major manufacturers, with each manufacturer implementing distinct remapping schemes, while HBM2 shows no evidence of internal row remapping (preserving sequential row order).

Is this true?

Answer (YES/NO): NO